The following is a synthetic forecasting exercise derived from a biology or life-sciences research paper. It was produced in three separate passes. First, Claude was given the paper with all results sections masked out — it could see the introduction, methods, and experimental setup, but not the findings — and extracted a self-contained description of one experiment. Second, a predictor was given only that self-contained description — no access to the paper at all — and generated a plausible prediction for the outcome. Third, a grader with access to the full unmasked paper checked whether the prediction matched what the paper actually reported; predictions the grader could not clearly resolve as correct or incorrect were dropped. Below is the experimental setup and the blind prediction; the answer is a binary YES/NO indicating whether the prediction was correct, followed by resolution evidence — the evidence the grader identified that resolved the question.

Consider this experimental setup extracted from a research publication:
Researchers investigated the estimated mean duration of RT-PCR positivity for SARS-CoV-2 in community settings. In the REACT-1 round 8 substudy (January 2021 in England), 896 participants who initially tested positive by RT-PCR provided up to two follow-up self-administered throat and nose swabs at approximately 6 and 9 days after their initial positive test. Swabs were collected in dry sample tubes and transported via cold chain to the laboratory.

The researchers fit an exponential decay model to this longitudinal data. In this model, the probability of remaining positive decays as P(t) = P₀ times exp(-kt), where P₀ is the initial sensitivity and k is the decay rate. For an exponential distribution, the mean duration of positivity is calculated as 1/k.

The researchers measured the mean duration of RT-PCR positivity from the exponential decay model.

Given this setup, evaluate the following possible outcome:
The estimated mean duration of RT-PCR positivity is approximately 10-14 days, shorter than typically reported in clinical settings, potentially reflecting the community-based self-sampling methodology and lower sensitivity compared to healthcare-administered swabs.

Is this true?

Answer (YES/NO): NO